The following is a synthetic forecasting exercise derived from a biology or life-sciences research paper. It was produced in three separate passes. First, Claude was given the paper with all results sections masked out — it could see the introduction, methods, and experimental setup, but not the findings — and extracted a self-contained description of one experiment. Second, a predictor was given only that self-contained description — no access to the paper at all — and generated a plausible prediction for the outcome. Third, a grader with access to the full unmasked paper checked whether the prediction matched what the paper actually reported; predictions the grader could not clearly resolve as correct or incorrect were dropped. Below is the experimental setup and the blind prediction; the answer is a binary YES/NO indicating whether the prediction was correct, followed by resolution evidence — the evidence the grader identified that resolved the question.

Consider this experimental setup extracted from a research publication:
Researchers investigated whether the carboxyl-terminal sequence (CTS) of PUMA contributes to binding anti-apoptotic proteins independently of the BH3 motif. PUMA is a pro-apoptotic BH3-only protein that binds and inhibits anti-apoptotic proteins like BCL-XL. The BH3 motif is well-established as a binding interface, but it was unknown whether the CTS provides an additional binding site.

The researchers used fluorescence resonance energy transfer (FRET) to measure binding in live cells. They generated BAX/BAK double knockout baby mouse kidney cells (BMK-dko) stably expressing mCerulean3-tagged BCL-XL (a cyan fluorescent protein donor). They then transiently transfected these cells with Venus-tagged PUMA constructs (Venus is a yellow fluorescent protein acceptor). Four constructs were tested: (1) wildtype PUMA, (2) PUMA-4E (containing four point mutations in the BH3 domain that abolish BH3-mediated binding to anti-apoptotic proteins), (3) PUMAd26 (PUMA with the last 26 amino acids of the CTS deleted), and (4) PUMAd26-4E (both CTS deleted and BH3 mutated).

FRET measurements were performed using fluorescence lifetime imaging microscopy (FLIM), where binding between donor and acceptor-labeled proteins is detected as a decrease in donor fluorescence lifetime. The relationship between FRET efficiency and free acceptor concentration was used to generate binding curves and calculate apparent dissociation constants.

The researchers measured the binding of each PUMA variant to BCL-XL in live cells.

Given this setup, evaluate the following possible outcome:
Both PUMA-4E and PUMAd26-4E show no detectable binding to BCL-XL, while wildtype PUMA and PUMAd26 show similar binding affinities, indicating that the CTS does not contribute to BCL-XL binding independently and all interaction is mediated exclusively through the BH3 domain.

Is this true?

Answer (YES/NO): NO